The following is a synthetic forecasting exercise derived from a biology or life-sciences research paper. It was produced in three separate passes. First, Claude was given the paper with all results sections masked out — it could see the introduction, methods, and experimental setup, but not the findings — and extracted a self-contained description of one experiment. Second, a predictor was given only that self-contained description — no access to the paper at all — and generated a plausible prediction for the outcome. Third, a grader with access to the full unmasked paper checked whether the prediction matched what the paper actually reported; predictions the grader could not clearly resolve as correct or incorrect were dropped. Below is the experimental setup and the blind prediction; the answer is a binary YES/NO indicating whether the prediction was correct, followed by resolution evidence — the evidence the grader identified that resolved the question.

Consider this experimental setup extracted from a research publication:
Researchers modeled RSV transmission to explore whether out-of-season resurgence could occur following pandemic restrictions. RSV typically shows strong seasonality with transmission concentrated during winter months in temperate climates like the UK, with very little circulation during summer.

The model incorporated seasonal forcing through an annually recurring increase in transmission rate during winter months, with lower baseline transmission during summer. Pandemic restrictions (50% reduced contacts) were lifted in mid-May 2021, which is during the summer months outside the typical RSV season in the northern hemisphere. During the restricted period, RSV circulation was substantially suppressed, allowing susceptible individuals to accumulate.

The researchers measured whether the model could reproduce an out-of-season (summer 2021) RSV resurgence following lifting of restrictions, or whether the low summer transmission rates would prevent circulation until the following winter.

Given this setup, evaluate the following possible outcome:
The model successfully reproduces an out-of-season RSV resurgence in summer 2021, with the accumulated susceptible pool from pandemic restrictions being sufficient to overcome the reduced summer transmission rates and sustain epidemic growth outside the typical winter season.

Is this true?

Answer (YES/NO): YES